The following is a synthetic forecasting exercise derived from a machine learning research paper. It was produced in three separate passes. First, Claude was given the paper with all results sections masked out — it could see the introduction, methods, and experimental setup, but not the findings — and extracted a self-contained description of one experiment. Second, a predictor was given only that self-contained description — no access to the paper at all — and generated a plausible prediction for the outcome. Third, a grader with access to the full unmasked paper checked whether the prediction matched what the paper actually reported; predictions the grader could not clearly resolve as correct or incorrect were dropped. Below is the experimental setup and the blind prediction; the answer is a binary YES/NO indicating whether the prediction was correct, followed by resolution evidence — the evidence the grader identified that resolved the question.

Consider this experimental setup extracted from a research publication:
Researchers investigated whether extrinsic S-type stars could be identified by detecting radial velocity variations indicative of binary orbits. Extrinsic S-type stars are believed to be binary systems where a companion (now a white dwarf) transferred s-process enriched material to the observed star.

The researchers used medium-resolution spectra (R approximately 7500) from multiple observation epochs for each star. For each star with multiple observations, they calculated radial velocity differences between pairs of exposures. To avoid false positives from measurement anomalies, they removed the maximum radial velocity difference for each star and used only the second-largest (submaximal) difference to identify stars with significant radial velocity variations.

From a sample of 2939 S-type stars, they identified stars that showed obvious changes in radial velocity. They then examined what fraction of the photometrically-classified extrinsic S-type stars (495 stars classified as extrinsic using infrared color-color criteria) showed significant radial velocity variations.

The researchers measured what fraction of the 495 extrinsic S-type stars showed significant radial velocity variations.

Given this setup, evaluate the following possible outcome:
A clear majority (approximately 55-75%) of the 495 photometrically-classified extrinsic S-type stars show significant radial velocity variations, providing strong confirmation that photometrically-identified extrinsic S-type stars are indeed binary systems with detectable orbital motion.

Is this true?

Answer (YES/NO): NO